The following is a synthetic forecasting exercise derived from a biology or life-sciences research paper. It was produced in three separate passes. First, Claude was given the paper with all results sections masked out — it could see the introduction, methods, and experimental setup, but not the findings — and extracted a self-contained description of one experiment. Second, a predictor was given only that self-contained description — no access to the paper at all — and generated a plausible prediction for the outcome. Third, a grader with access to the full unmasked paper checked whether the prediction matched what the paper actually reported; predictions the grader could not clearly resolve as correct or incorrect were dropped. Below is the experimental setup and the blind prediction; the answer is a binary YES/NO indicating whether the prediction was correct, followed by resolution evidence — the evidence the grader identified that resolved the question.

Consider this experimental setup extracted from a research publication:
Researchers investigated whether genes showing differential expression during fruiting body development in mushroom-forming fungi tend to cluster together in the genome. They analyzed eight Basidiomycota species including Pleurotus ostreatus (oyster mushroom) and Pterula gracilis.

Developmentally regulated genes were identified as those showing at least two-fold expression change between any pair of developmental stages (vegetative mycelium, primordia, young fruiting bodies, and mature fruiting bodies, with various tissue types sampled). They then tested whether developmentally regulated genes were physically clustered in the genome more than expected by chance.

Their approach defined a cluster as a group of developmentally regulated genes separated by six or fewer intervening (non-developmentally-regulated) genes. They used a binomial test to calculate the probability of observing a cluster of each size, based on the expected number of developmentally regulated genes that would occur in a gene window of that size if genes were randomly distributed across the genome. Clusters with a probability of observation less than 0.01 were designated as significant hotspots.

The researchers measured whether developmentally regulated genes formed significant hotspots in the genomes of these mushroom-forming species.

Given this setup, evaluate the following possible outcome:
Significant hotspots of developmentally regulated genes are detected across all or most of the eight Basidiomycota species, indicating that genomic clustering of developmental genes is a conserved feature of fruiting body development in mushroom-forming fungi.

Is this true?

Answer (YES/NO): NO